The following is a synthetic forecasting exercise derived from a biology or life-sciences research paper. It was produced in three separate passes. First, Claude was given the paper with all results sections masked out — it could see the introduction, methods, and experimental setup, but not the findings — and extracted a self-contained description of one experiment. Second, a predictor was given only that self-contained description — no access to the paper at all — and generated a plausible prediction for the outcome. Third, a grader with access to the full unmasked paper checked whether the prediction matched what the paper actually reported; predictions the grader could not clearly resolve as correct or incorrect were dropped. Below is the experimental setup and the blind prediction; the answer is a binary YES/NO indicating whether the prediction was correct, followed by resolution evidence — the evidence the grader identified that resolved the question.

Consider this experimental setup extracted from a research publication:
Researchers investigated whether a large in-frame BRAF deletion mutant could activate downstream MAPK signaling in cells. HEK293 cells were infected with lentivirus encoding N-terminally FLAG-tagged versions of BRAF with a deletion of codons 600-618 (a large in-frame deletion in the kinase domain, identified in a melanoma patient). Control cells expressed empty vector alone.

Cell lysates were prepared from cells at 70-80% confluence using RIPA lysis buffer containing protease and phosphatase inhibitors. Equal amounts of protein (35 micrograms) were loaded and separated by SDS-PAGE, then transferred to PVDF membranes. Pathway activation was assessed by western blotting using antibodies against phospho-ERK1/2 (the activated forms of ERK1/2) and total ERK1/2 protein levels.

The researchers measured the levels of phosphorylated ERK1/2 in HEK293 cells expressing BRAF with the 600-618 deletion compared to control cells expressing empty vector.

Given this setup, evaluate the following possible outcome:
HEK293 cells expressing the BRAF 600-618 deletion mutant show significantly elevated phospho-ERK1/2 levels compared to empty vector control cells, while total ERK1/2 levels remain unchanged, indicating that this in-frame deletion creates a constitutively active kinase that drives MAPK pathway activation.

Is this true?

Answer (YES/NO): NO